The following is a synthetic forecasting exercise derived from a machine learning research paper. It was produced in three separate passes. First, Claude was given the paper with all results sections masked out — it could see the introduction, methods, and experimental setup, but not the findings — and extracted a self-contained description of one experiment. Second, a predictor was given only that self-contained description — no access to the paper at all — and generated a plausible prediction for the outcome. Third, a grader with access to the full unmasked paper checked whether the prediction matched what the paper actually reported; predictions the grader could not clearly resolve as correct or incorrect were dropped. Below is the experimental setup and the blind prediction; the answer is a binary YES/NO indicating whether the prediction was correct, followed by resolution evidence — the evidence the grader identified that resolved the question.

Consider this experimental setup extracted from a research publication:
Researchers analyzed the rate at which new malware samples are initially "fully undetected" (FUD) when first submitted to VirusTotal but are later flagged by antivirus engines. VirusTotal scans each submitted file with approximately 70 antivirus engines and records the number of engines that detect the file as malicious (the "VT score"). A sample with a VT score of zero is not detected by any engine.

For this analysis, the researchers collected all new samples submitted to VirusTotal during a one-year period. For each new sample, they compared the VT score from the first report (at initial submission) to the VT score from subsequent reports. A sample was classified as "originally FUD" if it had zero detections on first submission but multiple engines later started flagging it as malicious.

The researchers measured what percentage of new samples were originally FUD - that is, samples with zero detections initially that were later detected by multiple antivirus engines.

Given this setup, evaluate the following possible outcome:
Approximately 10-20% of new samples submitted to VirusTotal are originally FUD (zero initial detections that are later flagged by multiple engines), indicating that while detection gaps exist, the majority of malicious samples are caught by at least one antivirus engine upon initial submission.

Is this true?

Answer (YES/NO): NO